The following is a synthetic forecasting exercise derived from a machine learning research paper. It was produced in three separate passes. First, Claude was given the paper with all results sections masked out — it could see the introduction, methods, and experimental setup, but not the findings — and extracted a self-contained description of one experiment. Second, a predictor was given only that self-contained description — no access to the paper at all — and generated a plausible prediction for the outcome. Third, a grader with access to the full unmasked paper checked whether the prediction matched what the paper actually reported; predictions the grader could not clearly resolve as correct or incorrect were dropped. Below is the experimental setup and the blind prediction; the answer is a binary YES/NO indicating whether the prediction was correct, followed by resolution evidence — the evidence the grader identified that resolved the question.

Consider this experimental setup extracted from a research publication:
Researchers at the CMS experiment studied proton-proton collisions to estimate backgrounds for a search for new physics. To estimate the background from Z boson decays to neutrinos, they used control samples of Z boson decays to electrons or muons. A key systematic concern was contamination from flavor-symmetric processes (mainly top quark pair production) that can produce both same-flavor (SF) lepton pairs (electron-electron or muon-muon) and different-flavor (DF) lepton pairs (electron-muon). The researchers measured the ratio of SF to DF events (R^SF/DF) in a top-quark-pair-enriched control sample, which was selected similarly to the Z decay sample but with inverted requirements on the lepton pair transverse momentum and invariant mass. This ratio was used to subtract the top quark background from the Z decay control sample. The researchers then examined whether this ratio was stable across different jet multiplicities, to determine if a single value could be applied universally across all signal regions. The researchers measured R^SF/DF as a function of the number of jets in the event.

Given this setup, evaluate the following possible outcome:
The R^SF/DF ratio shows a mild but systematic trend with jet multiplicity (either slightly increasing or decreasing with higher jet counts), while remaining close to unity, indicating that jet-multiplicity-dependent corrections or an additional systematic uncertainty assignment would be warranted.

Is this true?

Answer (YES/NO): NO